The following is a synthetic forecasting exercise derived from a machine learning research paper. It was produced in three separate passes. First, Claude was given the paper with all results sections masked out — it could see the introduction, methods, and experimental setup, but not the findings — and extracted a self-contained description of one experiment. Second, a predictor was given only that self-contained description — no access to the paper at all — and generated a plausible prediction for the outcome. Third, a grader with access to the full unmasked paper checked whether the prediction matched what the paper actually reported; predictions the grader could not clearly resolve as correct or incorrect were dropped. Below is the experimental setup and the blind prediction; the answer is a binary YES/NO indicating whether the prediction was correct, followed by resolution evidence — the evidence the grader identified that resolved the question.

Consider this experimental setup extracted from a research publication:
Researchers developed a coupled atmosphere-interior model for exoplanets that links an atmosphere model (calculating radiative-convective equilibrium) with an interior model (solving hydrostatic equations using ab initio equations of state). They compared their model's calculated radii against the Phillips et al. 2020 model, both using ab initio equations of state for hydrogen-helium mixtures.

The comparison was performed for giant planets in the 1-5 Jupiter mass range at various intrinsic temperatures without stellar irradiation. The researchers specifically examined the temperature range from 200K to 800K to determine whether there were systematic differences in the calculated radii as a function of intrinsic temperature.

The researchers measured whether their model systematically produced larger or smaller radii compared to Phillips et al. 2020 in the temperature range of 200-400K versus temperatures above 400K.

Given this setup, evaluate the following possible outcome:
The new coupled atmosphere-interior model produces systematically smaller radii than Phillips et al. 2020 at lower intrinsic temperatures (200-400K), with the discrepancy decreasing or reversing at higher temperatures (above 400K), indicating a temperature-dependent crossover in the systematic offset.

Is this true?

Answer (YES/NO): NO